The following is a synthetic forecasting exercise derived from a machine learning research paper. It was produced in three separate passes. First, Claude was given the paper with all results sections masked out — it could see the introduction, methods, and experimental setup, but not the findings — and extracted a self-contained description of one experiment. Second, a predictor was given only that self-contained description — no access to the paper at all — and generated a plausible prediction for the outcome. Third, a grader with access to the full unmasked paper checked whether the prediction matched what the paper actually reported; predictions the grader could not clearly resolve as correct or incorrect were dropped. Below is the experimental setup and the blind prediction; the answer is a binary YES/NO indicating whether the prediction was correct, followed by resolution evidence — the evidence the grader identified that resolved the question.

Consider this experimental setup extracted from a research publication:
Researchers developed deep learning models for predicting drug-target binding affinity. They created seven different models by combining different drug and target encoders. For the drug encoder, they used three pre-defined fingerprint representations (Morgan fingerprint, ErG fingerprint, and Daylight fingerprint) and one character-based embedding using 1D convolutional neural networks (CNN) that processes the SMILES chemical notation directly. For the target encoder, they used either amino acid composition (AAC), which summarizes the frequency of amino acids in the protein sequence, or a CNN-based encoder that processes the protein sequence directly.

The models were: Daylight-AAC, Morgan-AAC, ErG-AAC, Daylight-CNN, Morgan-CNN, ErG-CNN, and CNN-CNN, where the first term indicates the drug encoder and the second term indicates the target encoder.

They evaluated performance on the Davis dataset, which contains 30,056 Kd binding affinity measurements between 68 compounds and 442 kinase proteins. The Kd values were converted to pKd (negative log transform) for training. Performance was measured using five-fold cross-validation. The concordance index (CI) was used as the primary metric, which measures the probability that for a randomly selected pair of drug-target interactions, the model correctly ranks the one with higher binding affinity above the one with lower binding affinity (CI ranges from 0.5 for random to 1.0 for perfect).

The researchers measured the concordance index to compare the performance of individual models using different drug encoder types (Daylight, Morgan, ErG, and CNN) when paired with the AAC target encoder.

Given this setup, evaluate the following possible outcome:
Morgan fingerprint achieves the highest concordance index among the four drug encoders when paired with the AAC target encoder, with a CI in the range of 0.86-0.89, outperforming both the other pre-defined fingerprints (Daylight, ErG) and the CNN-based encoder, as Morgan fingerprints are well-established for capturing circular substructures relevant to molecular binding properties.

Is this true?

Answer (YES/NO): NO